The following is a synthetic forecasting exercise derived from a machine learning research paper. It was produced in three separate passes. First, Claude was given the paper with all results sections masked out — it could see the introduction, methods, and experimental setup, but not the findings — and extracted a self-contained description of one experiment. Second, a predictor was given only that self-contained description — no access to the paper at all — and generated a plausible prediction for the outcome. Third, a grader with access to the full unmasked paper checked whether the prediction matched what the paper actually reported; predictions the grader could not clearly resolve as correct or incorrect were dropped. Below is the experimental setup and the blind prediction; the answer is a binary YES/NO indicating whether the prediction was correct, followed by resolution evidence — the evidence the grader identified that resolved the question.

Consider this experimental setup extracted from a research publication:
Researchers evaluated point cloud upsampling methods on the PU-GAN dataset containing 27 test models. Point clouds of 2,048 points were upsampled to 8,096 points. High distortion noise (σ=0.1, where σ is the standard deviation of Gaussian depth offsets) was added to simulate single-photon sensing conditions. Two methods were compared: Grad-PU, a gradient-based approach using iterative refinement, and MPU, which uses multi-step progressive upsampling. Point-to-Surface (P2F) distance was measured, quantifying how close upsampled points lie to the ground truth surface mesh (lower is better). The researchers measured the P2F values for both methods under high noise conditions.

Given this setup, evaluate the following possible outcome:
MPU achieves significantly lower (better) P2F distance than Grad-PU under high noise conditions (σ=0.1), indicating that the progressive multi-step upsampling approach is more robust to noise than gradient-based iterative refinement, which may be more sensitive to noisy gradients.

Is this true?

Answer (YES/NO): NO